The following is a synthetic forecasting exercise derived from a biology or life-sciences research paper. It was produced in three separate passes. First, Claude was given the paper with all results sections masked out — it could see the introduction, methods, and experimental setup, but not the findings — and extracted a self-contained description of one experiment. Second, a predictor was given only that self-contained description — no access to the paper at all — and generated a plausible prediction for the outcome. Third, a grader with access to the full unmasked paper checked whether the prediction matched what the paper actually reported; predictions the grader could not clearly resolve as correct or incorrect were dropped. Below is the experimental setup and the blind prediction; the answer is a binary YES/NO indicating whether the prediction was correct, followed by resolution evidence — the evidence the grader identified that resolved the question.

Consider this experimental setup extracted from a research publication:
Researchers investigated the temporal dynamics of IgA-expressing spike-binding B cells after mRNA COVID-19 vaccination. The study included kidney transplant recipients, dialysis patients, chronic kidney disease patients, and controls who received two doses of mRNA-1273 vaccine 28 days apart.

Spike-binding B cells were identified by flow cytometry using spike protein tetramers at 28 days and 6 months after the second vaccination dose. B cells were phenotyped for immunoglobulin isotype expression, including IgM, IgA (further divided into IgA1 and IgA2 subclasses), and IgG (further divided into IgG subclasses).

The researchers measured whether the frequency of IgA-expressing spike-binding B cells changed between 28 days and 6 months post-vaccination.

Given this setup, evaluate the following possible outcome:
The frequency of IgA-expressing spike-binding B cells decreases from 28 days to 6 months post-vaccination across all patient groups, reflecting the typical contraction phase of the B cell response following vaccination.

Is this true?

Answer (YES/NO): YES